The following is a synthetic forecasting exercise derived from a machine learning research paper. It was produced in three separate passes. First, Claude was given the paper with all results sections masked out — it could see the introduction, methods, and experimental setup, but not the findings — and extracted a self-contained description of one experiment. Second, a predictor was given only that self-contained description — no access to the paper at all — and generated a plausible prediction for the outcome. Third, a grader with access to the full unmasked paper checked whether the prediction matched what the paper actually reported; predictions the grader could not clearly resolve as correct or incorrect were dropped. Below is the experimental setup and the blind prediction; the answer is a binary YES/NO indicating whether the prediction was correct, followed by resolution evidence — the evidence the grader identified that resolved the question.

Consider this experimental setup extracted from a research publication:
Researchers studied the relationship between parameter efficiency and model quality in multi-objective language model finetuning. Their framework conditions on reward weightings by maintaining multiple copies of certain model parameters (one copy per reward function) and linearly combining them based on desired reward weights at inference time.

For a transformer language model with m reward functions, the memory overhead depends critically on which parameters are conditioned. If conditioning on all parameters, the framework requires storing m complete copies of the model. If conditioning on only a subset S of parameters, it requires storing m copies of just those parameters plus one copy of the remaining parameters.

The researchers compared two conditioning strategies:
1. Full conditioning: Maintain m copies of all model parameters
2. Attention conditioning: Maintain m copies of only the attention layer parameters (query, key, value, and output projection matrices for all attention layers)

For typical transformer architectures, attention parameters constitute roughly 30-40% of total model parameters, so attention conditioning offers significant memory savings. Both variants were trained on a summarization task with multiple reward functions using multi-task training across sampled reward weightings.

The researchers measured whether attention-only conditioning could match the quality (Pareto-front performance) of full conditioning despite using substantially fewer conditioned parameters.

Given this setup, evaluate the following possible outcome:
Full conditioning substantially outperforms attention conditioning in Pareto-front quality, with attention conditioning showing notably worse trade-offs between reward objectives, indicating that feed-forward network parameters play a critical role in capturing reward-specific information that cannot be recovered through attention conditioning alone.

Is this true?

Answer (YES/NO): NO